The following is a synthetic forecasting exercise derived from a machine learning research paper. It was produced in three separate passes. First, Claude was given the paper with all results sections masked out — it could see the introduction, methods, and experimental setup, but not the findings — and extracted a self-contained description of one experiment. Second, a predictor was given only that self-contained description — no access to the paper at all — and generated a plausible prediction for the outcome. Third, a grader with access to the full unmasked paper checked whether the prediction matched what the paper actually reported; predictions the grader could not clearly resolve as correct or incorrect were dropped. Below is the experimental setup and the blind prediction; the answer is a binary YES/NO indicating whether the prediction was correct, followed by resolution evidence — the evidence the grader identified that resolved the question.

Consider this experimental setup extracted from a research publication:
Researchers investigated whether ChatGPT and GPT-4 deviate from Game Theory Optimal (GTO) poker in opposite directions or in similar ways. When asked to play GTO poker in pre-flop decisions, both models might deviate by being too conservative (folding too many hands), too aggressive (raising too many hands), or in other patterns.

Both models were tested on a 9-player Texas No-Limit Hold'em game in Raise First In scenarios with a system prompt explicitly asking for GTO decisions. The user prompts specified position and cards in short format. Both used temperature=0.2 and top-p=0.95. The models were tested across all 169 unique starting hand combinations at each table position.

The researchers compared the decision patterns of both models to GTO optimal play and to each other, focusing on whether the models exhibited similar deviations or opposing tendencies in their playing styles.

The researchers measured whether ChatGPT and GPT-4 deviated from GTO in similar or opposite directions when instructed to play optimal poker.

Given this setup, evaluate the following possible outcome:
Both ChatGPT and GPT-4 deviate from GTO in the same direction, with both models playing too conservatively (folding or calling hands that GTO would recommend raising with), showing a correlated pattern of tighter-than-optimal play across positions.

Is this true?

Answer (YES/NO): NO